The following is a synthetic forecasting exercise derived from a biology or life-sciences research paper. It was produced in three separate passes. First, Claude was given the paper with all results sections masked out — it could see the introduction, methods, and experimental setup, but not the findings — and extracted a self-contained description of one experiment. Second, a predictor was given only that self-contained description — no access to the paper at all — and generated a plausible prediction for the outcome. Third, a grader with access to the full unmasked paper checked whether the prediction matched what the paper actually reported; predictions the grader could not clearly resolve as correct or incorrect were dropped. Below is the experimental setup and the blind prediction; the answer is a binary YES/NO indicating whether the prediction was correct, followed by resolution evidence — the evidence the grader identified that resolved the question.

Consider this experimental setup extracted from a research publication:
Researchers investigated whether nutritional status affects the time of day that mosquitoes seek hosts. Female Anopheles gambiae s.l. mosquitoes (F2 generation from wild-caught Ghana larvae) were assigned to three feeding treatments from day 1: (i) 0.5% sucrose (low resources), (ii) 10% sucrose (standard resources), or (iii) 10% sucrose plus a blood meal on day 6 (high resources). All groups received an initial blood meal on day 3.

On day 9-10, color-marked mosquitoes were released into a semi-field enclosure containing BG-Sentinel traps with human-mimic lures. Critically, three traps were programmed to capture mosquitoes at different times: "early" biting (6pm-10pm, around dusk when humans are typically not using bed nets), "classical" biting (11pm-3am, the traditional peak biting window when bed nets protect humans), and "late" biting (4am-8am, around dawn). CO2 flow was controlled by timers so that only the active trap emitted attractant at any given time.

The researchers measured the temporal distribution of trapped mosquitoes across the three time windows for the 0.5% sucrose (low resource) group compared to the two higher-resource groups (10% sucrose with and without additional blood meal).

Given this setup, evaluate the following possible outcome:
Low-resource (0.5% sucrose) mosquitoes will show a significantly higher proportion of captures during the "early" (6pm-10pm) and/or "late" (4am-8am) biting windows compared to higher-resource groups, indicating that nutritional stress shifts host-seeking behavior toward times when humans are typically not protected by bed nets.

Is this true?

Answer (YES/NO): YES